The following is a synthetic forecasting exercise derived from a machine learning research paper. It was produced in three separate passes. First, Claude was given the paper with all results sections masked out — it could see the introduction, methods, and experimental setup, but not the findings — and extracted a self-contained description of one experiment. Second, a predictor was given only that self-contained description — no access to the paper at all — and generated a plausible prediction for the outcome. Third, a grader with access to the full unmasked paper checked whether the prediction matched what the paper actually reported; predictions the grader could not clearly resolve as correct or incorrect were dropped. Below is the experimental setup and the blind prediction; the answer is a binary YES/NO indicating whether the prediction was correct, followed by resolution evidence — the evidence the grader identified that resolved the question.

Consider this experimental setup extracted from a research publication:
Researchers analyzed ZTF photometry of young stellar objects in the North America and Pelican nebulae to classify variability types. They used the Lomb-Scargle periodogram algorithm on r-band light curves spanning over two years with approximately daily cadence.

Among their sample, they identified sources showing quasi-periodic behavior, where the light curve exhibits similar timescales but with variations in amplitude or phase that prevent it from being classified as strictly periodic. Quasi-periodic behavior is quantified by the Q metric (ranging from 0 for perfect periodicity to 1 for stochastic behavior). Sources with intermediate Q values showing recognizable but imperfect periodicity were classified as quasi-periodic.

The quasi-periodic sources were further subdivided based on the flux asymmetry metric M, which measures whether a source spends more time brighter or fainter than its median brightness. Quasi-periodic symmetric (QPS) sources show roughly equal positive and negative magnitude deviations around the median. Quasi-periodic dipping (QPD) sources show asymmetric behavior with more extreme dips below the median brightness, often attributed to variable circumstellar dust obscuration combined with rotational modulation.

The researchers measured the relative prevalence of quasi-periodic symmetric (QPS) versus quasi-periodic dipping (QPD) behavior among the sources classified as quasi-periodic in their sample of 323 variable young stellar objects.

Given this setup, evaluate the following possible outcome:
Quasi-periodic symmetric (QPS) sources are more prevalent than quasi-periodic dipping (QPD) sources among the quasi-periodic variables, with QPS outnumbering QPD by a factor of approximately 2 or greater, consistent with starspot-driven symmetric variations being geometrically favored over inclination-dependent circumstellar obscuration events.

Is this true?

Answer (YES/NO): NO